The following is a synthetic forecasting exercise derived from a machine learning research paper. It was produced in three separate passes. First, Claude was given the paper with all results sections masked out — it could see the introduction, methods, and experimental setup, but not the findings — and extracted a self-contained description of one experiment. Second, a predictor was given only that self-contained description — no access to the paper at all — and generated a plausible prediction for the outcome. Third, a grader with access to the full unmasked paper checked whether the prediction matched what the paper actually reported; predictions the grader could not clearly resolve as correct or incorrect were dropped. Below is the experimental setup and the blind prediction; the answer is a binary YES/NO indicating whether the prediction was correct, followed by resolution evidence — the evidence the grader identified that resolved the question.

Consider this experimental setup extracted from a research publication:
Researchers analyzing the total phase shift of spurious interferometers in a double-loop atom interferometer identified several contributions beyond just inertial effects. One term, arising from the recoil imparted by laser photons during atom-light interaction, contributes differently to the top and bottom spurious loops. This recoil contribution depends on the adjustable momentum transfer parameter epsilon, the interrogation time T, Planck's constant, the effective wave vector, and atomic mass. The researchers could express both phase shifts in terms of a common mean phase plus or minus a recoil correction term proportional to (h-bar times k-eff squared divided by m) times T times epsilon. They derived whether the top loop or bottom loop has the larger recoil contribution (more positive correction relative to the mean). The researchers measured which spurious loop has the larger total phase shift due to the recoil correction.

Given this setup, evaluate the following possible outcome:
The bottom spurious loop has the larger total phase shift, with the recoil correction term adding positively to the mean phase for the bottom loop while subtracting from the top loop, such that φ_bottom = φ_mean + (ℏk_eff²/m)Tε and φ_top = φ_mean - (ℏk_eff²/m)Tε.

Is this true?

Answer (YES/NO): NO